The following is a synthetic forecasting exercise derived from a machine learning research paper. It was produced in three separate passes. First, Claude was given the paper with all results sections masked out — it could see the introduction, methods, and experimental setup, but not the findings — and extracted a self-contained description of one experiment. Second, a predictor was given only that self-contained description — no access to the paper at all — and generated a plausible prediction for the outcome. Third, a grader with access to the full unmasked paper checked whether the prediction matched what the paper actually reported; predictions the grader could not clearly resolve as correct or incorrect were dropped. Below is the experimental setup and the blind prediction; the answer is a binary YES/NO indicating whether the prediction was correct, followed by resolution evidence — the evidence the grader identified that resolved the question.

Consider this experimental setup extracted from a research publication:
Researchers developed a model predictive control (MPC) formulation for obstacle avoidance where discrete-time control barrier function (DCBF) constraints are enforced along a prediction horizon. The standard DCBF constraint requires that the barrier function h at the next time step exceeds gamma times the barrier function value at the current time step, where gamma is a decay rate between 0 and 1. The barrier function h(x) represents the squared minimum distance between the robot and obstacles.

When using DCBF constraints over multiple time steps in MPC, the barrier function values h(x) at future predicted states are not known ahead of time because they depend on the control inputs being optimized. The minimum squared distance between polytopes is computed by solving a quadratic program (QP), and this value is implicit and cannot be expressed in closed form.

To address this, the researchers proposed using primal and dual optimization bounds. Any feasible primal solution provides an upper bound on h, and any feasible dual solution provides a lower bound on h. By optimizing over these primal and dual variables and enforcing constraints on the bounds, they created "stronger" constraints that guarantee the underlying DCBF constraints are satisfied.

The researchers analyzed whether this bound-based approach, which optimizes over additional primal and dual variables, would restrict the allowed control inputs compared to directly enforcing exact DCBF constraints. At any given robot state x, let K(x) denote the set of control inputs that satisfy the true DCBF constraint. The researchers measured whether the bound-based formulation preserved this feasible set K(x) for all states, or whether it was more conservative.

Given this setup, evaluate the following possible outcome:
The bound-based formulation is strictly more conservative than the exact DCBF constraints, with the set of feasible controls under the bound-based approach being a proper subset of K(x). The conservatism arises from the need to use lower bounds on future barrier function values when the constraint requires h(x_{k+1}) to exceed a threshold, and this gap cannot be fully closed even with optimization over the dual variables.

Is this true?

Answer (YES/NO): NO